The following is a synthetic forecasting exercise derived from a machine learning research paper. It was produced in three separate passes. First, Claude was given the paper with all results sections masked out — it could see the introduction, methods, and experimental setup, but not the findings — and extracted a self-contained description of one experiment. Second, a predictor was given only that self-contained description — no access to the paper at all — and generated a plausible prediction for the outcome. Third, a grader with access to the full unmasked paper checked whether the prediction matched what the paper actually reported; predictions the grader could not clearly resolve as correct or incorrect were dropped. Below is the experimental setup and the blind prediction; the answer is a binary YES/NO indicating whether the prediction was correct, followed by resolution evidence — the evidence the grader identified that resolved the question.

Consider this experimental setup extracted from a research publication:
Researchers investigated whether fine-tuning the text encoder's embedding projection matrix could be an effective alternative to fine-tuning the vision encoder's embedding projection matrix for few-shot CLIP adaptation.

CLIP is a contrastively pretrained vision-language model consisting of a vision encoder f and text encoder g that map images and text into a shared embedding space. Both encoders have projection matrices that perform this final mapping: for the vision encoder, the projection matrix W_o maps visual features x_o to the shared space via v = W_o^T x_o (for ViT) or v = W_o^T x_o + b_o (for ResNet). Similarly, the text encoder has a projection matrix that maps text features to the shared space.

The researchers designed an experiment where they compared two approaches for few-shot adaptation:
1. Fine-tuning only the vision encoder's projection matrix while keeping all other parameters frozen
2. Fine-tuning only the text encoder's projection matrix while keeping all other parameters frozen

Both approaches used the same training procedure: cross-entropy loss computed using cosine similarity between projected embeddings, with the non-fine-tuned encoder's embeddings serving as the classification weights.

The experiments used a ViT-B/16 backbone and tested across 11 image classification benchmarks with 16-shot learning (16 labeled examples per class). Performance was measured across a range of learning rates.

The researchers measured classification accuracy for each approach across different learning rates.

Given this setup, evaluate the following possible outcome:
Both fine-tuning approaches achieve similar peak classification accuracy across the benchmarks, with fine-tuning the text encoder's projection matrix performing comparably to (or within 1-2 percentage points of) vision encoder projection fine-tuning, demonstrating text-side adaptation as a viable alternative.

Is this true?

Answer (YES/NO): YES